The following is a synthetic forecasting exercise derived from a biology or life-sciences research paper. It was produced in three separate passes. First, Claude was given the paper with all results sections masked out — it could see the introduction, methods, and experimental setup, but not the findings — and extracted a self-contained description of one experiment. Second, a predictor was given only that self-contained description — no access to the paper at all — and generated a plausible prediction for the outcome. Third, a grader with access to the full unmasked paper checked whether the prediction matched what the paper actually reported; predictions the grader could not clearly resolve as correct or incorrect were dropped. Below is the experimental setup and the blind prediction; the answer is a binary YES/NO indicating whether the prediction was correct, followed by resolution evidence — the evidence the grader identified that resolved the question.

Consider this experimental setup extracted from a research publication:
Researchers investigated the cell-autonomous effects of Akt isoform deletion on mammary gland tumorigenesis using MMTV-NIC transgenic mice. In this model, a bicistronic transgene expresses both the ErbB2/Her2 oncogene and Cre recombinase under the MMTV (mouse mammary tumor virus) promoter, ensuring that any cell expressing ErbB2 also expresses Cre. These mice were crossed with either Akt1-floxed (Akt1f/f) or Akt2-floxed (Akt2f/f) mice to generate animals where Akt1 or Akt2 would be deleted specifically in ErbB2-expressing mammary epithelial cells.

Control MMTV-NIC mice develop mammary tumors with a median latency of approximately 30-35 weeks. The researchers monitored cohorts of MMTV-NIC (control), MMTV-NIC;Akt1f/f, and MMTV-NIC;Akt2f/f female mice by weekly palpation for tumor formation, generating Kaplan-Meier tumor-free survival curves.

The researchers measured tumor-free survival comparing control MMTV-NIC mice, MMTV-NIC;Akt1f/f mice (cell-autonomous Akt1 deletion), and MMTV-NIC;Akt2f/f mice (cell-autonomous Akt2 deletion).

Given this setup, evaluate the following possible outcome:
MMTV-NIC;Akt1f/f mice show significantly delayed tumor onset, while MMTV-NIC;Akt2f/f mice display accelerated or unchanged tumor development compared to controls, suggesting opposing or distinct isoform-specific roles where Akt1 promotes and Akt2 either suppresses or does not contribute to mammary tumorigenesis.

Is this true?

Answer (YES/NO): NO